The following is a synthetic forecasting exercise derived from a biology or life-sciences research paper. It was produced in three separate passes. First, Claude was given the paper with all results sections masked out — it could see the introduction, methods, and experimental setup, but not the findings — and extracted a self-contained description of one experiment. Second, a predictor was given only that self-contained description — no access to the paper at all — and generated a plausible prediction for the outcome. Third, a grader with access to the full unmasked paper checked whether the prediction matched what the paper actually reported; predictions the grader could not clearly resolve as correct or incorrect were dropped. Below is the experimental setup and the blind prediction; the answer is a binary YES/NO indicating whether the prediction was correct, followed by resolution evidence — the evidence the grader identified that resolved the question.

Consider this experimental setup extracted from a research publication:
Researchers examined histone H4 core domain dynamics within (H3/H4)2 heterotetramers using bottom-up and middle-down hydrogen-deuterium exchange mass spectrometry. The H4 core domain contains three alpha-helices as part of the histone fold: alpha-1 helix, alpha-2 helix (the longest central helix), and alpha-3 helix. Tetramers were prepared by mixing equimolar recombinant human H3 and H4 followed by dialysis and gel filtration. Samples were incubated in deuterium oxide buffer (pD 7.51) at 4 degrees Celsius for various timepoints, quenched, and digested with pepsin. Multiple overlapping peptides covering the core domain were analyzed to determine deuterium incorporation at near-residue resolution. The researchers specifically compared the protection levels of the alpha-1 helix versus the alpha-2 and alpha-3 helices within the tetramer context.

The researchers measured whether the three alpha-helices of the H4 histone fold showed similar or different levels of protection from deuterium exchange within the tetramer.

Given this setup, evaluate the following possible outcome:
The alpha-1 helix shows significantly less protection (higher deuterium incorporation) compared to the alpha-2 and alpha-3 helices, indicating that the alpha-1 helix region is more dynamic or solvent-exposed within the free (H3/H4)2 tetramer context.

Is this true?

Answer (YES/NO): YES